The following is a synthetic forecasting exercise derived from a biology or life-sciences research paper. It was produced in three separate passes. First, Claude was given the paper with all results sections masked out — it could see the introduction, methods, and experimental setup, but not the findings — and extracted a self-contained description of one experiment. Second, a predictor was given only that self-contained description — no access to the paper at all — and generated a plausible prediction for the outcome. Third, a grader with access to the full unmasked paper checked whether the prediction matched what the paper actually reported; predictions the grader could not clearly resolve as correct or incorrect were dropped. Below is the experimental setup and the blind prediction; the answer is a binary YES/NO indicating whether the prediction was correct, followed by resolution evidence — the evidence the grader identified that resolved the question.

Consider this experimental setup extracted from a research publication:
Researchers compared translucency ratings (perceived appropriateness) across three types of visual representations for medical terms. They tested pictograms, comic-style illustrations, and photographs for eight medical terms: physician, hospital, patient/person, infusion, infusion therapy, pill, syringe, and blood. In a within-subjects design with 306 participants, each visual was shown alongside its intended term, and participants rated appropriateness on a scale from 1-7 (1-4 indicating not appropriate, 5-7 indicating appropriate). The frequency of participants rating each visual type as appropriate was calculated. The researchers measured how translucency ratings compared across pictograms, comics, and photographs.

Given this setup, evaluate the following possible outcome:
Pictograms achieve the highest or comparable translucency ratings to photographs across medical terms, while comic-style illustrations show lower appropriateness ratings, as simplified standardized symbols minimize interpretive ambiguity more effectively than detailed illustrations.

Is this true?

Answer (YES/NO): NO